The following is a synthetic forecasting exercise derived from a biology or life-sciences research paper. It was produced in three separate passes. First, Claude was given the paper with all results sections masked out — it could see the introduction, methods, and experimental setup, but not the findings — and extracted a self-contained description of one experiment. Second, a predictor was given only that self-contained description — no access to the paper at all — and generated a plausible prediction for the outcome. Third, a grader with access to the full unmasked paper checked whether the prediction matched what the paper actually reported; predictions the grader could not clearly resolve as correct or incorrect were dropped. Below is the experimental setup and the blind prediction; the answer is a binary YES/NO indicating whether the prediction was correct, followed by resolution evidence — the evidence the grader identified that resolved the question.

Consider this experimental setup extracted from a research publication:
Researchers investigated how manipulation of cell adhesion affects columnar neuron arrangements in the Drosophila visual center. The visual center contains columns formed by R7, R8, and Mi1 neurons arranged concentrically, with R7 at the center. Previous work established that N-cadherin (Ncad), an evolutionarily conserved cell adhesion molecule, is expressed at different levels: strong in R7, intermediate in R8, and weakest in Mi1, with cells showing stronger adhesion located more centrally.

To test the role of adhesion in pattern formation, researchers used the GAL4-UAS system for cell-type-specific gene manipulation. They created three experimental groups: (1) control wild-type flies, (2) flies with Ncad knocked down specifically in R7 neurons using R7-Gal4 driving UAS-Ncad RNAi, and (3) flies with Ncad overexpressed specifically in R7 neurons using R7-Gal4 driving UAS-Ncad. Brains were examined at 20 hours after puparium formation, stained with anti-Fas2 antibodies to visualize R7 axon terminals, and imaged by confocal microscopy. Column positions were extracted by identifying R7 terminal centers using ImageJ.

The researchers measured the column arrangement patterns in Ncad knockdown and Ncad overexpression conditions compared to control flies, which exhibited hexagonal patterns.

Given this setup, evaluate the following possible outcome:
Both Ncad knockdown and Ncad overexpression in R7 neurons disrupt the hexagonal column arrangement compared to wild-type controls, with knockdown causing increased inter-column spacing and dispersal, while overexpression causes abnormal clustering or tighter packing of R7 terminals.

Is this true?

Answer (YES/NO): NO